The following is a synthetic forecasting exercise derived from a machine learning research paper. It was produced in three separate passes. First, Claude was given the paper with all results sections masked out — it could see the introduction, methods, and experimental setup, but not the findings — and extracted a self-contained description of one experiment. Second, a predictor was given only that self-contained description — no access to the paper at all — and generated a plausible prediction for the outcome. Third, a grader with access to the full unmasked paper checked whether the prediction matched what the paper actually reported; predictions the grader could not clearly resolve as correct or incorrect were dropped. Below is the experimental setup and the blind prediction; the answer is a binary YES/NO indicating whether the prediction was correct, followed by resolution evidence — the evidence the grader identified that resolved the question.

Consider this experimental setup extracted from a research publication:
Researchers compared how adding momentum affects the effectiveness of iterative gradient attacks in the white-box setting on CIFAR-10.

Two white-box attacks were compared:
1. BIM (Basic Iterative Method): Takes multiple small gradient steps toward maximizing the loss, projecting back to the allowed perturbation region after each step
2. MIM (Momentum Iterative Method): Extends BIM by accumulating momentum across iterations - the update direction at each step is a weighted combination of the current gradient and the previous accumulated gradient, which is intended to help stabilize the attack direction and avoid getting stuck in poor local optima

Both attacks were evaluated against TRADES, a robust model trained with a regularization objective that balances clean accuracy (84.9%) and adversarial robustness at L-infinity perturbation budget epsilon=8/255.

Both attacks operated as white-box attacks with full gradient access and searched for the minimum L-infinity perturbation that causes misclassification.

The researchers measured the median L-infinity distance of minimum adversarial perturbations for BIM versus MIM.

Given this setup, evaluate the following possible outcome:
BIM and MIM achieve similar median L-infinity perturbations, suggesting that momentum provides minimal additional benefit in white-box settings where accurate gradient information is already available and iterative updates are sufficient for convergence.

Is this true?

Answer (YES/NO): YES